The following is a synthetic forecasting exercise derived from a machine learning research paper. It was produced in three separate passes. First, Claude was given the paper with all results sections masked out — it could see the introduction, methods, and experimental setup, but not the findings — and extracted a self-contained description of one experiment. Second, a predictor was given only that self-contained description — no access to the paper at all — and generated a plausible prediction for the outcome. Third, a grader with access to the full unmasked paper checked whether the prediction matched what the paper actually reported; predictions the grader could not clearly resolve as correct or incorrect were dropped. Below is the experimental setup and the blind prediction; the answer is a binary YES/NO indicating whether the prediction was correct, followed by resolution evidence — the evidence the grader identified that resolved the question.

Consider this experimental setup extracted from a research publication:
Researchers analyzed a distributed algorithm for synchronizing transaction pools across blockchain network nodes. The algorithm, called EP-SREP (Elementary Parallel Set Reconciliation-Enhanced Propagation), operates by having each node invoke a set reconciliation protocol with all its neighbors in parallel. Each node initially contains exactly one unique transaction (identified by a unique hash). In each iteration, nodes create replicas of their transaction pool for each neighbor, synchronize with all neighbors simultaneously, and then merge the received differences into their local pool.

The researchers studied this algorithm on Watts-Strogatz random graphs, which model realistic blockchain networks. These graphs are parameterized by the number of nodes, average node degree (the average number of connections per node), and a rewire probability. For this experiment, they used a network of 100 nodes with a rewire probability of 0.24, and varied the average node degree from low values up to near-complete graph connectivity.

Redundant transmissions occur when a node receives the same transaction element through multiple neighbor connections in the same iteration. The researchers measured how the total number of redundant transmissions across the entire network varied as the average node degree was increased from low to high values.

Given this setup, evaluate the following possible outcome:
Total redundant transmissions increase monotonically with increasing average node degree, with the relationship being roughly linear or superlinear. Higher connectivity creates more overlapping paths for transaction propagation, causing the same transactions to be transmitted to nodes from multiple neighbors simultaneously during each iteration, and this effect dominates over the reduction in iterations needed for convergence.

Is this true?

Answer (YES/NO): NO